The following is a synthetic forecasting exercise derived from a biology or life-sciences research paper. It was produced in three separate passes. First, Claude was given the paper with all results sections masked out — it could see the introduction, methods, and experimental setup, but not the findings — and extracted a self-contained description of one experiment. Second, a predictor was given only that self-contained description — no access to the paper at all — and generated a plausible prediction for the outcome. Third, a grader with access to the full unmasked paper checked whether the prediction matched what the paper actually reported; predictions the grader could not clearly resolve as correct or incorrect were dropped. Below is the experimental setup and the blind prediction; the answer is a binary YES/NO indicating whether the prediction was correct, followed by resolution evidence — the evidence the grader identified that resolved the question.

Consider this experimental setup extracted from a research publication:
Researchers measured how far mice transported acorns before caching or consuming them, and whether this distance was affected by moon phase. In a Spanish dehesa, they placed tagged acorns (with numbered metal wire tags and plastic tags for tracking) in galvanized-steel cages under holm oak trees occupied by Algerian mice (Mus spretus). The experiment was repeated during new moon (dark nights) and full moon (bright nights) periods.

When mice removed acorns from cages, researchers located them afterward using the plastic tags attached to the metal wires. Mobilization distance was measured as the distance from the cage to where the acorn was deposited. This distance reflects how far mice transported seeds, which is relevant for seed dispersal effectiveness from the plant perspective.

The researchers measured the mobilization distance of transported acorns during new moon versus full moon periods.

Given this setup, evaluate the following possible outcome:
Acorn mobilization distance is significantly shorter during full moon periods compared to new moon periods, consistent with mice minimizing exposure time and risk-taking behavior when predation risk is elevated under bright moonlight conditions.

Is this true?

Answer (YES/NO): YES